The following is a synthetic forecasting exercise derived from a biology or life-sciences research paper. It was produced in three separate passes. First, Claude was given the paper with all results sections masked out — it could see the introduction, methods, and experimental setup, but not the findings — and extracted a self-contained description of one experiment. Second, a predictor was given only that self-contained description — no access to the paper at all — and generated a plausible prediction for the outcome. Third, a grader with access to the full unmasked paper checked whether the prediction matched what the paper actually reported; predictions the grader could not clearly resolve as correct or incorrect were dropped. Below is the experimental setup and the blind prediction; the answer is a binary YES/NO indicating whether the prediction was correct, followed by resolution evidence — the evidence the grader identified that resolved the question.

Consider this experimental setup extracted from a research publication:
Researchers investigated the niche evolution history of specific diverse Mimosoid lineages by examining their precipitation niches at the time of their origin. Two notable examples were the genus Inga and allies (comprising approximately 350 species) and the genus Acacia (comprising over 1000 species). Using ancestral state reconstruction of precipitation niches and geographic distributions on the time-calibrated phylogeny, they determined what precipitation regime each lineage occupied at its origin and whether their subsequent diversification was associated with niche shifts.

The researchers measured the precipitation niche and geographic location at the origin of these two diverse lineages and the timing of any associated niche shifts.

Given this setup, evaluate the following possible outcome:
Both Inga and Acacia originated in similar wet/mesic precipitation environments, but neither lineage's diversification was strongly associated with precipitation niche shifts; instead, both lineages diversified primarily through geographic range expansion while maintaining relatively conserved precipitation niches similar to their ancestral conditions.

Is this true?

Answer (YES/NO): NO